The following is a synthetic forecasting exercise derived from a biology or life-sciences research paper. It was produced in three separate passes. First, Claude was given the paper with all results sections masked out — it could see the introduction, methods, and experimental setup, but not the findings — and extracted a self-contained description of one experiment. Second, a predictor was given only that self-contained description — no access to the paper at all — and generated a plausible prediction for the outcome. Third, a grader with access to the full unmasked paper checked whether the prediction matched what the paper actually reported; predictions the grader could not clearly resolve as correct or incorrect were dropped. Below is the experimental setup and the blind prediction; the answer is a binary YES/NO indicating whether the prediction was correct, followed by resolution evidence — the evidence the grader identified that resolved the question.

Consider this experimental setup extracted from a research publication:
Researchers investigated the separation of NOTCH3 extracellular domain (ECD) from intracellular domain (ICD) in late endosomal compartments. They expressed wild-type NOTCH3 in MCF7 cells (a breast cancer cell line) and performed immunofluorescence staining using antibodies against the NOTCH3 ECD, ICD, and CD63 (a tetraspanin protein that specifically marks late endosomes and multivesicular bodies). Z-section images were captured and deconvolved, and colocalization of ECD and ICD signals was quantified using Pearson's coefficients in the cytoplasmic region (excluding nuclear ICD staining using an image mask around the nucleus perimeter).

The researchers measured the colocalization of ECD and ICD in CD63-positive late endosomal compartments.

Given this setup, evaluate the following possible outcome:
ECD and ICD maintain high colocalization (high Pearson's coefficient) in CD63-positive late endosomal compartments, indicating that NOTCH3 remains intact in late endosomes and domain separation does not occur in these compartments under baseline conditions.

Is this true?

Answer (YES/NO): NO